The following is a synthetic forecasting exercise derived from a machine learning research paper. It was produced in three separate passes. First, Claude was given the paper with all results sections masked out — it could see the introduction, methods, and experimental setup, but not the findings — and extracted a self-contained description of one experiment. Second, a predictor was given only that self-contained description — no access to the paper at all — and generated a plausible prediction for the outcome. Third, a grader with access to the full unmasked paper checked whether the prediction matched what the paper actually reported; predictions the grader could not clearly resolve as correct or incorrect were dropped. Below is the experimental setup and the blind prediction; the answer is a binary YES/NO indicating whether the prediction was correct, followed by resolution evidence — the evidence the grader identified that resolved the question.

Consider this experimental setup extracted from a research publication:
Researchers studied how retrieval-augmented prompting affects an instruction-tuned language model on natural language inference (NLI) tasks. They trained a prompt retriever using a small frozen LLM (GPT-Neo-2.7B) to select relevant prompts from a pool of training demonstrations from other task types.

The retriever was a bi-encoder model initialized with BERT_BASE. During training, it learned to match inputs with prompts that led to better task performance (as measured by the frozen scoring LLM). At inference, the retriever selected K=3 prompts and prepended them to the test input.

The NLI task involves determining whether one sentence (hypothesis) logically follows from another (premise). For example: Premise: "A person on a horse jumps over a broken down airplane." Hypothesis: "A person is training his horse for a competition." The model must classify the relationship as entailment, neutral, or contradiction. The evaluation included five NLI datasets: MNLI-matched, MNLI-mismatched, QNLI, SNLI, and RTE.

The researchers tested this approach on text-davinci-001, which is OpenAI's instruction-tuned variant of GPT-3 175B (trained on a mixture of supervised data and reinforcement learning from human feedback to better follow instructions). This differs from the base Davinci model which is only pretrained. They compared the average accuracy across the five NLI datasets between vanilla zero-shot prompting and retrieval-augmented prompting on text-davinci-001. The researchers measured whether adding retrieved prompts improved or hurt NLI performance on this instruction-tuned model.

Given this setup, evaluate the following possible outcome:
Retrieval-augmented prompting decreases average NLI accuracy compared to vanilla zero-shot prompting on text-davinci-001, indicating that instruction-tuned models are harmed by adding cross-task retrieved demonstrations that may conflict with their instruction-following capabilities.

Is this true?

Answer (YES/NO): YES